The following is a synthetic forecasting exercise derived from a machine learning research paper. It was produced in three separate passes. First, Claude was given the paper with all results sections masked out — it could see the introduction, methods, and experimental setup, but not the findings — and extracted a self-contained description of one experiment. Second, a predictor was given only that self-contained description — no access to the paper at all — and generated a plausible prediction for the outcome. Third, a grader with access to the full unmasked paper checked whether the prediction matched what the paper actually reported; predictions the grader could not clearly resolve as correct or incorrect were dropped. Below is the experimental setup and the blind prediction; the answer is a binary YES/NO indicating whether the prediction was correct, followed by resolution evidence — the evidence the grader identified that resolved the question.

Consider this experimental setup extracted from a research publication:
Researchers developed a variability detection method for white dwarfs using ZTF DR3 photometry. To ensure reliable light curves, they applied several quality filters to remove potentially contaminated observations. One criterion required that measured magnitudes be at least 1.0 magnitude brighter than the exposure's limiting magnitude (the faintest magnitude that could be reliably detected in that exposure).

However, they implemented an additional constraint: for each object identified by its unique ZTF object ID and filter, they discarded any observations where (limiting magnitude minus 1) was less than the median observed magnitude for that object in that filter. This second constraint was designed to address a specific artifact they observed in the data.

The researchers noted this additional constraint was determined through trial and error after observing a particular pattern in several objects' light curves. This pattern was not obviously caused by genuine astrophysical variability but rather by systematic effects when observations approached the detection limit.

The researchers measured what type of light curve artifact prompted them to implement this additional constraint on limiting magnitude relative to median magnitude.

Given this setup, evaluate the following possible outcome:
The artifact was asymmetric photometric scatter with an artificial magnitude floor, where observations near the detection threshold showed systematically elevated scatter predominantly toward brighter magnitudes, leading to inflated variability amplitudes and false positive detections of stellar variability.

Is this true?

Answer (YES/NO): NO